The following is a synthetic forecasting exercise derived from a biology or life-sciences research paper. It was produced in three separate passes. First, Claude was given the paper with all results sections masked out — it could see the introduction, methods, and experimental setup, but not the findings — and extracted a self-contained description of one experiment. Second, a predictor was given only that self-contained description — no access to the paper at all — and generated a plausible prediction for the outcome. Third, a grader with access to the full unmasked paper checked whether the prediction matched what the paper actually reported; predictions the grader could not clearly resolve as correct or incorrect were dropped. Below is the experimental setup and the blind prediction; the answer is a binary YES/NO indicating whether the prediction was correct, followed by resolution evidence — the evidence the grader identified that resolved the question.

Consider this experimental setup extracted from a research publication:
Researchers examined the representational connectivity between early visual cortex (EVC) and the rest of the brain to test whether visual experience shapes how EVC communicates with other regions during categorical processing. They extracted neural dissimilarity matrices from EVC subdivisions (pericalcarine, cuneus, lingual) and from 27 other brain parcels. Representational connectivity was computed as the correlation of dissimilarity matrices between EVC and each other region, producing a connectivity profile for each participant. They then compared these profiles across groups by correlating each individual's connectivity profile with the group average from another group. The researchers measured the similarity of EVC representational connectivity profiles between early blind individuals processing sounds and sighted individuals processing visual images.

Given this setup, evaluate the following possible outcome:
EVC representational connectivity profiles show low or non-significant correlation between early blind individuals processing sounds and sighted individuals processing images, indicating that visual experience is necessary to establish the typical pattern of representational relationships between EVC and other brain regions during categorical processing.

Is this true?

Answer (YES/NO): YES